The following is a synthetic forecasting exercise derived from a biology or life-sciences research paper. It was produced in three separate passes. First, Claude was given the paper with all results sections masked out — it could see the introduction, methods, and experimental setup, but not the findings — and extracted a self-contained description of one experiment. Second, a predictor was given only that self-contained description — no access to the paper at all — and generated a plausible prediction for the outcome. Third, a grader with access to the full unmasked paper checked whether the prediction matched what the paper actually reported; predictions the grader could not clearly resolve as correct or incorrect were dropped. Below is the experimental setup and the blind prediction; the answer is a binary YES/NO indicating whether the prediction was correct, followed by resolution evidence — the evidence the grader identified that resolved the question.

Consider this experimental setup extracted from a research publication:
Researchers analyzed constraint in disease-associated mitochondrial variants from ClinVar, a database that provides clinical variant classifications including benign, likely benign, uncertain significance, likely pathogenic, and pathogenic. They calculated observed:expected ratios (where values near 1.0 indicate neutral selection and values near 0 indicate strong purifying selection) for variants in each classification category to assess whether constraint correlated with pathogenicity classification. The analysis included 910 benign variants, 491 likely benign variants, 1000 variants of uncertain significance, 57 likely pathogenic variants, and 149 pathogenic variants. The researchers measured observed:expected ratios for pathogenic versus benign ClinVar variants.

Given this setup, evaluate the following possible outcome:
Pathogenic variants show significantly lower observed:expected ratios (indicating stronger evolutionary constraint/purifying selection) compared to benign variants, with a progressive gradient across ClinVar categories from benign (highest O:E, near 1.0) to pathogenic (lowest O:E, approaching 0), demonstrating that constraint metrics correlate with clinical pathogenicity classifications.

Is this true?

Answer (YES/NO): YES